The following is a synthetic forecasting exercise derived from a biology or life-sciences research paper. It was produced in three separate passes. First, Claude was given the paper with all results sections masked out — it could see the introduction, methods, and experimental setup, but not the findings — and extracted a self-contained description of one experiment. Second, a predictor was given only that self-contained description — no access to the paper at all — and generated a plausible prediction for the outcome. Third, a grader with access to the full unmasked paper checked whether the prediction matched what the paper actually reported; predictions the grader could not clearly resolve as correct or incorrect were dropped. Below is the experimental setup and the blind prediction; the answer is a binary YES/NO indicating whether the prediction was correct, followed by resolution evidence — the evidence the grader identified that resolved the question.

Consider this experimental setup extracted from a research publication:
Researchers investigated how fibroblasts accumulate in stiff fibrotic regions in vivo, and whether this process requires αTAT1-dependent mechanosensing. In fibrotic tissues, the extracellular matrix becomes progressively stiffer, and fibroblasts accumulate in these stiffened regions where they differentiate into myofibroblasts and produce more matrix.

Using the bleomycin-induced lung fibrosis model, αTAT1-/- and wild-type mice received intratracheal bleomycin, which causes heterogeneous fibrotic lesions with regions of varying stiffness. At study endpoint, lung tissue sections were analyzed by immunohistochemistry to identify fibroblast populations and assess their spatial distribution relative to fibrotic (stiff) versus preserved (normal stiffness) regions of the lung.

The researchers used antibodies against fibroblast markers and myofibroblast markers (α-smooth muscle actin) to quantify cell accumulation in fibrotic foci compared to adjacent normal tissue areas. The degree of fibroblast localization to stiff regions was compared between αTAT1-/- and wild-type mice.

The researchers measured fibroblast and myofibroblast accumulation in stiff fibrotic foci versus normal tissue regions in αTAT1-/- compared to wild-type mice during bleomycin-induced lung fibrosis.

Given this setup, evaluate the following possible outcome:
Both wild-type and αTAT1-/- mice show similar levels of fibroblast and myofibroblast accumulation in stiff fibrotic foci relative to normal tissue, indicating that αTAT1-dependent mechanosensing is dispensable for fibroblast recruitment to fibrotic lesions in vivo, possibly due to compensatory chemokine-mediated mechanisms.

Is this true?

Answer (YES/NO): NO